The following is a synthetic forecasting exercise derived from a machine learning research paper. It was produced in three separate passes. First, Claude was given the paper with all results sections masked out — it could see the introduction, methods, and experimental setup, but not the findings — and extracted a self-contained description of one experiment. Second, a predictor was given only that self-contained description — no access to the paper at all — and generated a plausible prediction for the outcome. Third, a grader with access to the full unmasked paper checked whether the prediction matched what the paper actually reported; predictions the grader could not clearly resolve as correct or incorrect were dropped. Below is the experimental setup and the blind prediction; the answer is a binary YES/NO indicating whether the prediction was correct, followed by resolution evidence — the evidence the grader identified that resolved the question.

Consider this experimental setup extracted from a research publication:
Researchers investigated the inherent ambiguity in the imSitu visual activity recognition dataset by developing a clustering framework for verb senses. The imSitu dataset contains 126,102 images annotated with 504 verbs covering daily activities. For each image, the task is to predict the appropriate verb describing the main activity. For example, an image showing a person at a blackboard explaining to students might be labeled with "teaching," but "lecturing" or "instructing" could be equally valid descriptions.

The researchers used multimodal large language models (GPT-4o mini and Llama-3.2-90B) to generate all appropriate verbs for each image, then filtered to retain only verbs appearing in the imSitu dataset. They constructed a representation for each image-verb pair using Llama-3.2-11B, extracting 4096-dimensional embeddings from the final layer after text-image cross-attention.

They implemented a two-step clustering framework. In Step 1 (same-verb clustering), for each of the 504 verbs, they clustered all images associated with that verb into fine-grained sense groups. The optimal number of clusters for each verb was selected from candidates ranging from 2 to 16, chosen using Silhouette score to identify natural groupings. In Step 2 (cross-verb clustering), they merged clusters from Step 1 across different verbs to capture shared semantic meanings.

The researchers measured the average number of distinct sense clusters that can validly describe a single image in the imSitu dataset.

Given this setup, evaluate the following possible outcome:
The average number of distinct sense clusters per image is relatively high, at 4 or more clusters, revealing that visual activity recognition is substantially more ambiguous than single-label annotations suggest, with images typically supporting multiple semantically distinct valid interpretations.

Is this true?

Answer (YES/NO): NO